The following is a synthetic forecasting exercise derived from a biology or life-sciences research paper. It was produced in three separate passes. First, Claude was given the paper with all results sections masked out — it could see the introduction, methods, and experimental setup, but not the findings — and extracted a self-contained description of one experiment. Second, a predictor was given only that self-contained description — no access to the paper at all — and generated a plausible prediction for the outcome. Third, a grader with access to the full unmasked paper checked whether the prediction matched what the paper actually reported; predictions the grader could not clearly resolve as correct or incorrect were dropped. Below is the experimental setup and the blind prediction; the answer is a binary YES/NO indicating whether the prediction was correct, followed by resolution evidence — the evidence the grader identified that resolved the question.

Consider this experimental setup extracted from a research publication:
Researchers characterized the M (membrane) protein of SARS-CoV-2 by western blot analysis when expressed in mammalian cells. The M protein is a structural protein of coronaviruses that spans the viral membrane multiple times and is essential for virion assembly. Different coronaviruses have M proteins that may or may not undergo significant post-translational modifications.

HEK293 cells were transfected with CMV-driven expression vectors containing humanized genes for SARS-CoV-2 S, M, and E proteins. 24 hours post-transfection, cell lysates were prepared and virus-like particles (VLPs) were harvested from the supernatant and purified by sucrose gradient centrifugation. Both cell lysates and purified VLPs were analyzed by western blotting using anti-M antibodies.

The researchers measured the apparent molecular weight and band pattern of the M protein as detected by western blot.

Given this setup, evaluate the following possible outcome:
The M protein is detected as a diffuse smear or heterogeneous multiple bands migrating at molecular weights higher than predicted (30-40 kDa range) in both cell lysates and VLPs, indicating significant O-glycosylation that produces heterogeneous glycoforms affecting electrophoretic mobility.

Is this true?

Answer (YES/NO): NO